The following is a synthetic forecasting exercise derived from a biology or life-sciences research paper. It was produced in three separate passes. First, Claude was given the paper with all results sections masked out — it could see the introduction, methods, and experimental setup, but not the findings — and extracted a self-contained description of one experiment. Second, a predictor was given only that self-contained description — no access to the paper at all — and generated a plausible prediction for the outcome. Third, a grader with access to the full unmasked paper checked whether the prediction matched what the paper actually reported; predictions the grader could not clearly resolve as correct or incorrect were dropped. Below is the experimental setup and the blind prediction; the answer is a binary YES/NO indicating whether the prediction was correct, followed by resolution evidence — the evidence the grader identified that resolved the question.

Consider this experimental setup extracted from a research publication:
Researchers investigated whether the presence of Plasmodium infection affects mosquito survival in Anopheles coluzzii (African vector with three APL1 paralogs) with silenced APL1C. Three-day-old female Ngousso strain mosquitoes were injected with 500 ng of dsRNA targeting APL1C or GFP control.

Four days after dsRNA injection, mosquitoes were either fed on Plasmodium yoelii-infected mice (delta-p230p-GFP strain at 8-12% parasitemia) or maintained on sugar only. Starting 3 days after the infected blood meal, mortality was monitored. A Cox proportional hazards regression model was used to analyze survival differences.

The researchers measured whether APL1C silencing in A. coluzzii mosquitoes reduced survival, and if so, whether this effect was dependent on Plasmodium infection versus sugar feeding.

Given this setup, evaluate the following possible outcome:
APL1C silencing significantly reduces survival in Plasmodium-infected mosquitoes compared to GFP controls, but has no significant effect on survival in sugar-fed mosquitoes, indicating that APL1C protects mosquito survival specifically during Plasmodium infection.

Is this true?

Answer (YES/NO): NO